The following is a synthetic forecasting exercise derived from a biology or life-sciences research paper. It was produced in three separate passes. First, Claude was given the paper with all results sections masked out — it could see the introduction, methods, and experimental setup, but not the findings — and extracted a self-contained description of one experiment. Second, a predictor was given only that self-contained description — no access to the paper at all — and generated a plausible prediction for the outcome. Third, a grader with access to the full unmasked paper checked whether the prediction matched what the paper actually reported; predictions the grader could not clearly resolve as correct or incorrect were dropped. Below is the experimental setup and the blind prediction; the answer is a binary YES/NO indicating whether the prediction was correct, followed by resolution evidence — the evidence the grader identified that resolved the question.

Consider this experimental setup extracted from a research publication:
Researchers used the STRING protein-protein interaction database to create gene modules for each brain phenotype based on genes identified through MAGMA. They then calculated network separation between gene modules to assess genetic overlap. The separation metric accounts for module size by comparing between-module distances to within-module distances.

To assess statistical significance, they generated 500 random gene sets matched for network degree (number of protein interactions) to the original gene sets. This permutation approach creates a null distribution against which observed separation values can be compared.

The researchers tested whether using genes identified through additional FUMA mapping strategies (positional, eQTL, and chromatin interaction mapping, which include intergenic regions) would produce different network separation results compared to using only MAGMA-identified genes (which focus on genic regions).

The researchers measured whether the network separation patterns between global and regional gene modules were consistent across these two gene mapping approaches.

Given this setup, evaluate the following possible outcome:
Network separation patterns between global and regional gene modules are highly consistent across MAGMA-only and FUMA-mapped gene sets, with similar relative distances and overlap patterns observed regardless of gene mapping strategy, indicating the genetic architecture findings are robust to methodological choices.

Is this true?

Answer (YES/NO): YES